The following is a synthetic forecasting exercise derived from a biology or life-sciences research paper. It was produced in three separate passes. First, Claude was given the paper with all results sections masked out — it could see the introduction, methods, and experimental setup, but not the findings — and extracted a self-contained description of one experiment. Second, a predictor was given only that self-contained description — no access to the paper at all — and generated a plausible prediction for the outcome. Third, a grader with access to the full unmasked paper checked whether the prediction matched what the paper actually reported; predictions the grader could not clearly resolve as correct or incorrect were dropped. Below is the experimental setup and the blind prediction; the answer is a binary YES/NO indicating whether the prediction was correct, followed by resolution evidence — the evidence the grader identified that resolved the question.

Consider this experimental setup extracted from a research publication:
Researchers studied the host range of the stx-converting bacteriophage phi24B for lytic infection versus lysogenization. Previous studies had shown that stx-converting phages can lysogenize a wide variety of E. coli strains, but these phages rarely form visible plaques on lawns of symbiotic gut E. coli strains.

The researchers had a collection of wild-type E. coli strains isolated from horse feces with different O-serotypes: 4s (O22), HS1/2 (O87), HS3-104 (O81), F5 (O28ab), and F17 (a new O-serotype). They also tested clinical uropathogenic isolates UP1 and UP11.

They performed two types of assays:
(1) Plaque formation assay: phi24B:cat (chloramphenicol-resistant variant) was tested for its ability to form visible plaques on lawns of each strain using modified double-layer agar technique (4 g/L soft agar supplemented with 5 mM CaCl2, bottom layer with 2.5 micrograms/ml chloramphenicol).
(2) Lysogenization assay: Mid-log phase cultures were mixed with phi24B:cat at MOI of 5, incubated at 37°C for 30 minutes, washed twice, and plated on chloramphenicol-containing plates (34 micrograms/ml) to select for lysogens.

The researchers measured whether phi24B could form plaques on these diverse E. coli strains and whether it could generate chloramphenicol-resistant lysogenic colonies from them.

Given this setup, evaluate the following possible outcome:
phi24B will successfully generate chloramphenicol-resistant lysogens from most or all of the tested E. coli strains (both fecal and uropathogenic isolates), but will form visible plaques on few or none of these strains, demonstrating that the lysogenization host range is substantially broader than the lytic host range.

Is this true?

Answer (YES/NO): NO